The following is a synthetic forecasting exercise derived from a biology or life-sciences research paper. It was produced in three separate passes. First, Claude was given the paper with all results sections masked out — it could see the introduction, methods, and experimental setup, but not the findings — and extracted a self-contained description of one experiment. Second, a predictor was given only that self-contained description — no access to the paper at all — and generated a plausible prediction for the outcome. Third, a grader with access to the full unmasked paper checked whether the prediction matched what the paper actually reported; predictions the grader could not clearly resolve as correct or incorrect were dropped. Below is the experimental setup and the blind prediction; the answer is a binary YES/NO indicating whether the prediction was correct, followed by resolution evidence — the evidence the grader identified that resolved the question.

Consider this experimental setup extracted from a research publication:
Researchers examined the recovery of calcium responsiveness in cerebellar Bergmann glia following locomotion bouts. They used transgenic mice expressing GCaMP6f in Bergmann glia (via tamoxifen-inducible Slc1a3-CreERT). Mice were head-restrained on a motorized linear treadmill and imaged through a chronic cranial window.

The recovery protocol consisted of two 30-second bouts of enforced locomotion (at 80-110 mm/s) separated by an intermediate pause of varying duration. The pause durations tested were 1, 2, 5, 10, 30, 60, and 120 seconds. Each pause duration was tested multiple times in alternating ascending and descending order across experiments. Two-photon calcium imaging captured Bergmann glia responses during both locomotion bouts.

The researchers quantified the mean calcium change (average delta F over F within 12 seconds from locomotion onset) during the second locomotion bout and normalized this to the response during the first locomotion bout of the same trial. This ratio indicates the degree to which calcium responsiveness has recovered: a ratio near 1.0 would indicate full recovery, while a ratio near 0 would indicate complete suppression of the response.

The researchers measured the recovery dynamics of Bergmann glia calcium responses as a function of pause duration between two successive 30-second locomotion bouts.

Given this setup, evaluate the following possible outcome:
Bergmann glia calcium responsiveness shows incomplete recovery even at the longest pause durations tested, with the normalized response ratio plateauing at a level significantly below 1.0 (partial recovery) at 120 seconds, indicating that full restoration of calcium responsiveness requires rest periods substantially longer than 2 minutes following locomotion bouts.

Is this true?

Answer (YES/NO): NO